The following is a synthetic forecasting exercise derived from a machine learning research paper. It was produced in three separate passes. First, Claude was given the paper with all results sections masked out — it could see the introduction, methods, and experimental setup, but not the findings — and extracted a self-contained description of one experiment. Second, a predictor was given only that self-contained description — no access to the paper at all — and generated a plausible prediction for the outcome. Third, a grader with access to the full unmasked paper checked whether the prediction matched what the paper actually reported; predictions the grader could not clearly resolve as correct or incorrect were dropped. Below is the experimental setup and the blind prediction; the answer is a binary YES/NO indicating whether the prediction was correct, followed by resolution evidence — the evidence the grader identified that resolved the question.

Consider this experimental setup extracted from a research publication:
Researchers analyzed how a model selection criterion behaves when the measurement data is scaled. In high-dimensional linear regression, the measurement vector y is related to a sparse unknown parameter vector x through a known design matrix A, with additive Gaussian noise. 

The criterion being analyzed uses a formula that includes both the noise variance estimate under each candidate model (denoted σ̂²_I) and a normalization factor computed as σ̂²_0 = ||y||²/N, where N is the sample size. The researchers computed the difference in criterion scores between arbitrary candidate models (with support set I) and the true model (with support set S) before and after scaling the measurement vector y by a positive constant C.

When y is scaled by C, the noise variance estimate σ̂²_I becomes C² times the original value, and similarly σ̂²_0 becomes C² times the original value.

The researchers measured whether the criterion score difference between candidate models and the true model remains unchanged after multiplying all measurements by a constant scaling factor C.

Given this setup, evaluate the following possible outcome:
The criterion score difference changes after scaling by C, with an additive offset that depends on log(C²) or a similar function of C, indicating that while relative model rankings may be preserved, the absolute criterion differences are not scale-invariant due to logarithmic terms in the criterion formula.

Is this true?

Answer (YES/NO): NO